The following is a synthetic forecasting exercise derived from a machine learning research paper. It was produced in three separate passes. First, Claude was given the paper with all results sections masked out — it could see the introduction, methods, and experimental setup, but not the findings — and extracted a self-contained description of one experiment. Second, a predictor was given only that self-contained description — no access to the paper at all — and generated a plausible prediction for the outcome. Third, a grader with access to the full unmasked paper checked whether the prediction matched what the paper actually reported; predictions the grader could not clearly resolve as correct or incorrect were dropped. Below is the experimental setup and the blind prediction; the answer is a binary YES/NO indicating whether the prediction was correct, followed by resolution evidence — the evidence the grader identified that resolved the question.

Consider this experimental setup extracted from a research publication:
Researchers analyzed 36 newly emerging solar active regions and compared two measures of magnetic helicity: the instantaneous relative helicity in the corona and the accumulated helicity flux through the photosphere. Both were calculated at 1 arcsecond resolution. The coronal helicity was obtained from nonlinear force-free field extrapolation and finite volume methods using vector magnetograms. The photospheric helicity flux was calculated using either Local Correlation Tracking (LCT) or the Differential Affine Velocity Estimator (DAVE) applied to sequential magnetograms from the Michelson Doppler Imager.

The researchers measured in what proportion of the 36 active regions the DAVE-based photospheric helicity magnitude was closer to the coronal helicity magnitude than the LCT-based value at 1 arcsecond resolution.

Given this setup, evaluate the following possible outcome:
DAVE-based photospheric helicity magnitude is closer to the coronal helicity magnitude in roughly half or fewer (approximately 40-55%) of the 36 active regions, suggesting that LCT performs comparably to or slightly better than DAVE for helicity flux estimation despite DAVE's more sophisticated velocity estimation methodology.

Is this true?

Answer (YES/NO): NO